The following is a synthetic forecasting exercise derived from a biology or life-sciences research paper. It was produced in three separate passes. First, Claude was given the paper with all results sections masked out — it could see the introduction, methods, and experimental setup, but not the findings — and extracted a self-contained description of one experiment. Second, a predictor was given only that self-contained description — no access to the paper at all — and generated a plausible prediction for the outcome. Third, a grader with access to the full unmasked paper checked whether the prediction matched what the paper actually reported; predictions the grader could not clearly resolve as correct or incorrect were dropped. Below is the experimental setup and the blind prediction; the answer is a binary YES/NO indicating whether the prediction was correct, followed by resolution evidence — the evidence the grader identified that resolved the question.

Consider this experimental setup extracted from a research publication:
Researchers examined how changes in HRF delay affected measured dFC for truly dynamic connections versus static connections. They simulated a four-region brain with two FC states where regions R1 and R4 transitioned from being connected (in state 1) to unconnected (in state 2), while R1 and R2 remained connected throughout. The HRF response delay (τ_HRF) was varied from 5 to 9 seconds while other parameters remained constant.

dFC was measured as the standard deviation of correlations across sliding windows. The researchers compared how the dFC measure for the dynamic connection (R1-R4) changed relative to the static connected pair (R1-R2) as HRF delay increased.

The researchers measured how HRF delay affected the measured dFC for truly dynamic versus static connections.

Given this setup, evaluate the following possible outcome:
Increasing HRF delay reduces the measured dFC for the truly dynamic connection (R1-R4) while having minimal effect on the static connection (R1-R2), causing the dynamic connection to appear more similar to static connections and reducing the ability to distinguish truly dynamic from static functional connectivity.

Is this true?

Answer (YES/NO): NO